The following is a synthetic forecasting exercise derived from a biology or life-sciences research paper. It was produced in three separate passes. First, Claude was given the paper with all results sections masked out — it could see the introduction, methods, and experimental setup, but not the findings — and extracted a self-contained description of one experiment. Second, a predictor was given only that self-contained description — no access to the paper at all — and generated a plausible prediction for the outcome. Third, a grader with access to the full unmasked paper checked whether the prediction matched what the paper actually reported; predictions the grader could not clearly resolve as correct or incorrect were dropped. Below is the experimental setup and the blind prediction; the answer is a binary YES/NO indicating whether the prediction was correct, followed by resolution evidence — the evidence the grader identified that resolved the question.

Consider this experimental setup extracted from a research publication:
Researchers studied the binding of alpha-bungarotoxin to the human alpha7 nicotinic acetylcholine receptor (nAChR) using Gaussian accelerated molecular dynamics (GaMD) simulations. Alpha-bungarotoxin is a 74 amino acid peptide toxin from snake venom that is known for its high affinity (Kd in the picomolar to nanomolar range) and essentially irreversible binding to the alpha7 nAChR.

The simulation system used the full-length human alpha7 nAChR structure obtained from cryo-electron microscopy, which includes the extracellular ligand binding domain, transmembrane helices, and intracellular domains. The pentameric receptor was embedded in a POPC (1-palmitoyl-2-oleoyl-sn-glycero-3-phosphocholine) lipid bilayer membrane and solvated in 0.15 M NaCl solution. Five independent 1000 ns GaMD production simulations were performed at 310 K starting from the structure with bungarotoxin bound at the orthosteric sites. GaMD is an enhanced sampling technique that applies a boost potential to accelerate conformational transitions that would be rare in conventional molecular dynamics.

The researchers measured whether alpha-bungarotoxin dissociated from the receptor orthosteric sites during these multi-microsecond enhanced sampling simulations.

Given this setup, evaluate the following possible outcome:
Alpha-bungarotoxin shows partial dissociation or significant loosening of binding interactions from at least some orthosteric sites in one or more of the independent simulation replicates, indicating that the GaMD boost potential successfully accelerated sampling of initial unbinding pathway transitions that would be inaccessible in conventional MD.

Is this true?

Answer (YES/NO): NO